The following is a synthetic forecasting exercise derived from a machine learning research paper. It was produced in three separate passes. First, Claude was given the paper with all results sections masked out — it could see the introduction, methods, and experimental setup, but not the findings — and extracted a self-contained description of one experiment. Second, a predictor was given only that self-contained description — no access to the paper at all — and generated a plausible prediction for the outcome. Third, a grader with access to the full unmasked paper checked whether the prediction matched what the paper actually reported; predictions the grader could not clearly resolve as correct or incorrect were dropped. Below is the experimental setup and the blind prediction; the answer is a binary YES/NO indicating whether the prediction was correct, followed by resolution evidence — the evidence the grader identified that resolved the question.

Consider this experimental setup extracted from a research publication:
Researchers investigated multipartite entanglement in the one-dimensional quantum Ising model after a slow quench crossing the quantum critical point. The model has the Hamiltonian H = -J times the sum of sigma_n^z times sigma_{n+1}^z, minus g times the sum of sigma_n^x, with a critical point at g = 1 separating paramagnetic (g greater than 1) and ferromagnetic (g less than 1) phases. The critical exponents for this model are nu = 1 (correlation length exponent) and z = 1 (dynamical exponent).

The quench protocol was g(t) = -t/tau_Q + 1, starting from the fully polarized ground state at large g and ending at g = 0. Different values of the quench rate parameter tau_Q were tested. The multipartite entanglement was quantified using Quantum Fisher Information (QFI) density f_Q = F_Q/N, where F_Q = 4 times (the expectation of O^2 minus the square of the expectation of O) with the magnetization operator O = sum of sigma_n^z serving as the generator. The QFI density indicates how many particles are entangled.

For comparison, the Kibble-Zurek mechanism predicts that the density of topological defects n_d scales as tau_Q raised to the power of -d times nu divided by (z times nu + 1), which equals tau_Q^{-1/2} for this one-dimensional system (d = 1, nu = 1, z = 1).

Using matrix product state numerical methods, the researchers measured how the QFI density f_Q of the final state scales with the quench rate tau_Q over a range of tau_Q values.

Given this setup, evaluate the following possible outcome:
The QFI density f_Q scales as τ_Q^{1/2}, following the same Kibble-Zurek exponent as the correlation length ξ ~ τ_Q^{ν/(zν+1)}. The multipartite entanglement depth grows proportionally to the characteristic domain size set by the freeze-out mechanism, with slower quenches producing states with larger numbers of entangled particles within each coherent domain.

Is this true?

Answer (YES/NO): YES